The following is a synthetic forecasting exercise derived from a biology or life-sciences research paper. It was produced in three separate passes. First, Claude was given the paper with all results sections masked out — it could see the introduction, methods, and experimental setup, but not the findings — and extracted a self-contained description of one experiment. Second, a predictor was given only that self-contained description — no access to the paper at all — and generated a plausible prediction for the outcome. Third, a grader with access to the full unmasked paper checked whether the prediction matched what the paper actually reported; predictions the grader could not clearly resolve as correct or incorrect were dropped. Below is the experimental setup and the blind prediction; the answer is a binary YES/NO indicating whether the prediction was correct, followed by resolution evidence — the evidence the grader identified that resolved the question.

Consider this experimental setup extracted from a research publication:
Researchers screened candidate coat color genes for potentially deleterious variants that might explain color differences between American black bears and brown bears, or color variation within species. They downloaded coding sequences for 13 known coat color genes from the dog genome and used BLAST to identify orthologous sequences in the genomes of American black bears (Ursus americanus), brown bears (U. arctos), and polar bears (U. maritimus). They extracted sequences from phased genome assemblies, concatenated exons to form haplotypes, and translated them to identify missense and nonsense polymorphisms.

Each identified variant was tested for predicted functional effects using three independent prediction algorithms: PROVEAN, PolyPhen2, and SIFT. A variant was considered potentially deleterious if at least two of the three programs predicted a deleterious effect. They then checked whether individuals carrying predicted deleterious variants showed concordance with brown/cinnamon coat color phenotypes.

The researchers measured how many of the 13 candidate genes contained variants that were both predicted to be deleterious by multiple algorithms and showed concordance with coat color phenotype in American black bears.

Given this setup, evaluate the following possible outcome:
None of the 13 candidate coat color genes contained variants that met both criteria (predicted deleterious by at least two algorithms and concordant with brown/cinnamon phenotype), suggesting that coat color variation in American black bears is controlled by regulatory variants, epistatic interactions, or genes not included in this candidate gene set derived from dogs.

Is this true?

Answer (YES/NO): NO